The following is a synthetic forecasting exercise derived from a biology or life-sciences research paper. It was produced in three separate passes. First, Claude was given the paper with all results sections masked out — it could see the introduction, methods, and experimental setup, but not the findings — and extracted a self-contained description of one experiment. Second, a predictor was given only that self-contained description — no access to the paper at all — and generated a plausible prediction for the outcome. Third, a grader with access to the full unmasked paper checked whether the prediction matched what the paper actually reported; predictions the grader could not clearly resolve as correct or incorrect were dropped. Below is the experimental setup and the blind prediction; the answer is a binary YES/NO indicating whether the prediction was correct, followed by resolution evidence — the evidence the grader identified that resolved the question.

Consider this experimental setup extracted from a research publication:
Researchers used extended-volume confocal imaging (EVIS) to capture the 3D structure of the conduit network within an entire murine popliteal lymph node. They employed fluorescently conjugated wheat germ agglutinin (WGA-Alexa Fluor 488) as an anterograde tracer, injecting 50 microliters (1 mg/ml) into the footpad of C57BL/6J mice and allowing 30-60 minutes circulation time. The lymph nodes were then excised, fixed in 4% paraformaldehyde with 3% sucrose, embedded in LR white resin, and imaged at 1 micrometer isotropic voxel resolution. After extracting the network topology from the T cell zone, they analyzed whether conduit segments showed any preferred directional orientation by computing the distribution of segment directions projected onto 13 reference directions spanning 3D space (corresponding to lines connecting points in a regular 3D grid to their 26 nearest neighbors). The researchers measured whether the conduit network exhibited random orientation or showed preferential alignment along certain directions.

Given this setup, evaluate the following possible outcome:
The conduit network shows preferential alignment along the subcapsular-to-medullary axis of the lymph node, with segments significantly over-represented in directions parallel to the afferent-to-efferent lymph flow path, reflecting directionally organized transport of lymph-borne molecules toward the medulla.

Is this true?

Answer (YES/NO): NO